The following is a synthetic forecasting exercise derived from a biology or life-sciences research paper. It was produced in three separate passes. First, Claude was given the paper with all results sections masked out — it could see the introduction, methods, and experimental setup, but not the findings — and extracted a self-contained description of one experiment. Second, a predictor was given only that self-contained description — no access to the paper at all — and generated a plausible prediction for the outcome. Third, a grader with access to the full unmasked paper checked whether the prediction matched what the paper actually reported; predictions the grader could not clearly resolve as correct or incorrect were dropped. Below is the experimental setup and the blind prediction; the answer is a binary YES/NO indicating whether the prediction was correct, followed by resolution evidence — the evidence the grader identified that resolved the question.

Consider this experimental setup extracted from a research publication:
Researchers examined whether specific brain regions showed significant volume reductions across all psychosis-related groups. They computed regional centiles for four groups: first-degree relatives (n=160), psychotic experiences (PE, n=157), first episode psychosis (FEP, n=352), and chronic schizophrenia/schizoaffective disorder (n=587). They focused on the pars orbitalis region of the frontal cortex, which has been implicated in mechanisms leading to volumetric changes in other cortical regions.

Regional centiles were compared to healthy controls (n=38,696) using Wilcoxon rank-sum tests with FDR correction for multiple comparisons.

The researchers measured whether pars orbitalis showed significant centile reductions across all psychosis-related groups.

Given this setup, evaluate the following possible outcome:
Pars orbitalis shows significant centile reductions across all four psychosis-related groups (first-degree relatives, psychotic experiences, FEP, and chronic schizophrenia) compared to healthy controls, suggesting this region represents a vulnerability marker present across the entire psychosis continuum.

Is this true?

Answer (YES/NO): YES